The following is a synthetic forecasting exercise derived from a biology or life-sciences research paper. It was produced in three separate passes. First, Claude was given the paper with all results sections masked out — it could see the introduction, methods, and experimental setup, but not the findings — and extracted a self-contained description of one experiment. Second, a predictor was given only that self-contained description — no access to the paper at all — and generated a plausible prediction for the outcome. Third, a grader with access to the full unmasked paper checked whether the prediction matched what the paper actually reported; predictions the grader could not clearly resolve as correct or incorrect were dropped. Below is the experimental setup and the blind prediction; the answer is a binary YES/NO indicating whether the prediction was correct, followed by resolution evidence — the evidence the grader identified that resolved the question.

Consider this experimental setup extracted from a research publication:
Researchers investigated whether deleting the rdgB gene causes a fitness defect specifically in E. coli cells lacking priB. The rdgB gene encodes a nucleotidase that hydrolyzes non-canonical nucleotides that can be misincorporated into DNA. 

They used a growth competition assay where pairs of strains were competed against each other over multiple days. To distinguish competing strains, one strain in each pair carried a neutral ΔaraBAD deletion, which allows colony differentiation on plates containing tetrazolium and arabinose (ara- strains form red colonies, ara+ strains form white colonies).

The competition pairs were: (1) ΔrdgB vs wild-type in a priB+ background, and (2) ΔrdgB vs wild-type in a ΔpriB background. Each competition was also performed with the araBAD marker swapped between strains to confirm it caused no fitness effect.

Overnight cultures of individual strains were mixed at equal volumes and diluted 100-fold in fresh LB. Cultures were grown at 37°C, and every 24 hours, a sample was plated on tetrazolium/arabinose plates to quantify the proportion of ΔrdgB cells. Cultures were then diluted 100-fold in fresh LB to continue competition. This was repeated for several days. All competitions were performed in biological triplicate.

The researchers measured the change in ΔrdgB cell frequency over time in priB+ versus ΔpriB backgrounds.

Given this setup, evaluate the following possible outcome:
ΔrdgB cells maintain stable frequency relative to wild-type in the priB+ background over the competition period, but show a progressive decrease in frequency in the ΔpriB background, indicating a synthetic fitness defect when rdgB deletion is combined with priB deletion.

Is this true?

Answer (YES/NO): YES